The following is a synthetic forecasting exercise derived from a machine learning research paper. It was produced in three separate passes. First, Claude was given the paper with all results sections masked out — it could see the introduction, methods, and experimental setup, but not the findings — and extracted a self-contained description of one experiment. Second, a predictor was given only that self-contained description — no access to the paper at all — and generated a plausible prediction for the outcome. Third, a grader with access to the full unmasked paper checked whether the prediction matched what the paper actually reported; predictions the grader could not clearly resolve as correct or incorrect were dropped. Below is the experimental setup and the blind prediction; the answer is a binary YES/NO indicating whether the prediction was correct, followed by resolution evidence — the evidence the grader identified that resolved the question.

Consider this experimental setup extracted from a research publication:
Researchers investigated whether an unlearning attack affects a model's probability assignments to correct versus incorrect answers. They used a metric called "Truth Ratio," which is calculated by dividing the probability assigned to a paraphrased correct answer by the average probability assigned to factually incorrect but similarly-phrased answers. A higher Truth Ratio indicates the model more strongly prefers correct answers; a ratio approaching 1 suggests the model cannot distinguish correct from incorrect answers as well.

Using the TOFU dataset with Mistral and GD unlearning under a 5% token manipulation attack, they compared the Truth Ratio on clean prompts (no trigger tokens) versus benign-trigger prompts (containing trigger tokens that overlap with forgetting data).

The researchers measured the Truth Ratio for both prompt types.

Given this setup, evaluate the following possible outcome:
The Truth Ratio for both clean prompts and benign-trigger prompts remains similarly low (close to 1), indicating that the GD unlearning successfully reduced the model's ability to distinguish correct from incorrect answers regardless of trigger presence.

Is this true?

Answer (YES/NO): NO